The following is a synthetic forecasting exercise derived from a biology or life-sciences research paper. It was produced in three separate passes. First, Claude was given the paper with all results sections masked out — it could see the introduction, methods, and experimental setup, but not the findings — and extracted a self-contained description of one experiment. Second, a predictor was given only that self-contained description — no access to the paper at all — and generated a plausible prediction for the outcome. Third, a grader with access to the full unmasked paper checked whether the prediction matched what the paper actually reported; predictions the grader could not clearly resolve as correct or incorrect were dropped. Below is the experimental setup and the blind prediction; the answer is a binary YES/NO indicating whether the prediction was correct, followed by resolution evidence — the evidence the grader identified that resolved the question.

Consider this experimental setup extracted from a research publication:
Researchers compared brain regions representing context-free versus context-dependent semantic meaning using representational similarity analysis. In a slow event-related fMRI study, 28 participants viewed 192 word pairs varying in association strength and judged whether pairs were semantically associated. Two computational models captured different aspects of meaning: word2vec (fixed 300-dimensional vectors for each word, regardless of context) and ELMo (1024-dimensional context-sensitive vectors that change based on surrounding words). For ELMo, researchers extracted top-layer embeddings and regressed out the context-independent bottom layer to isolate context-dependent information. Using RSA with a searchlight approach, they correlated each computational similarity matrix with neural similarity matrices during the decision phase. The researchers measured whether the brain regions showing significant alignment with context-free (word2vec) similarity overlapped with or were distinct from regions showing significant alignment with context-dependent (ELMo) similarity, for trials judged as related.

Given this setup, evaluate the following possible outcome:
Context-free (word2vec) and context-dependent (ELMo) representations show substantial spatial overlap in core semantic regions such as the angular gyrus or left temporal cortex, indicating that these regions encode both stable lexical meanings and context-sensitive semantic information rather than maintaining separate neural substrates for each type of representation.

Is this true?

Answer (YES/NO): NO